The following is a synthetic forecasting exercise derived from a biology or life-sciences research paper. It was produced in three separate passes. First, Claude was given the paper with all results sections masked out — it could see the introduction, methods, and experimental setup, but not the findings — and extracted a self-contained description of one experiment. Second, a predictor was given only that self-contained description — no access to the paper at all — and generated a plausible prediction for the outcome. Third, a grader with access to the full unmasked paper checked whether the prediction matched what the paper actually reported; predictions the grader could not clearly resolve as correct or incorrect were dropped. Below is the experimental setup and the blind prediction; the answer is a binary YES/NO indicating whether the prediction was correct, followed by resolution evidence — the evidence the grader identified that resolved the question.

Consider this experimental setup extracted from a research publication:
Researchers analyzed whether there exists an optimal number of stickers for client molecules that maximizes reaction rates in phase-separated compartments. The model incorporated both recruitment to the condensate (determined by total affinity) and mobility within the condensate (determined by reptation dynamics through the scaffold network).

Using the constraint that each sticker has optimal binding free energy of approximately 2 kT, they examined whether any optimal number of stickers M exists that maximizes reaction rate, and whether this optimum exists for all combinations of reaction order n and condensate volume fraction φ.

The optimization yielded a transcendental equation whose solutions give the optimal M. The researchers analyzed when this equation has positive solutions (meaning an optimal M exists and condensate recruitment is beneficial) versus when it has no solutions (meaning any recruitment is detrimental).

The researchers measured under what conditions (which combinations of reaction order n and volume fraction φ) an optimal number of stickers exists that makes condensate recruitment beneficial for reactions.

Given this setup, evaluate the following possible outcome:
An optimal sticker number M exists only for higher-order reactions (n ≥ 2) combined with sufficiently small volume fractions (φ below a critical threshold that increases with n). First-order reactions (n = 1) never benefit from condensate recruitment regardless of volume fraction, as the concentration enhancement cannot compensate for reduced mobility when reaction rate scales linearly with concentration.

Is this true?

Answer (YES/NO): NO